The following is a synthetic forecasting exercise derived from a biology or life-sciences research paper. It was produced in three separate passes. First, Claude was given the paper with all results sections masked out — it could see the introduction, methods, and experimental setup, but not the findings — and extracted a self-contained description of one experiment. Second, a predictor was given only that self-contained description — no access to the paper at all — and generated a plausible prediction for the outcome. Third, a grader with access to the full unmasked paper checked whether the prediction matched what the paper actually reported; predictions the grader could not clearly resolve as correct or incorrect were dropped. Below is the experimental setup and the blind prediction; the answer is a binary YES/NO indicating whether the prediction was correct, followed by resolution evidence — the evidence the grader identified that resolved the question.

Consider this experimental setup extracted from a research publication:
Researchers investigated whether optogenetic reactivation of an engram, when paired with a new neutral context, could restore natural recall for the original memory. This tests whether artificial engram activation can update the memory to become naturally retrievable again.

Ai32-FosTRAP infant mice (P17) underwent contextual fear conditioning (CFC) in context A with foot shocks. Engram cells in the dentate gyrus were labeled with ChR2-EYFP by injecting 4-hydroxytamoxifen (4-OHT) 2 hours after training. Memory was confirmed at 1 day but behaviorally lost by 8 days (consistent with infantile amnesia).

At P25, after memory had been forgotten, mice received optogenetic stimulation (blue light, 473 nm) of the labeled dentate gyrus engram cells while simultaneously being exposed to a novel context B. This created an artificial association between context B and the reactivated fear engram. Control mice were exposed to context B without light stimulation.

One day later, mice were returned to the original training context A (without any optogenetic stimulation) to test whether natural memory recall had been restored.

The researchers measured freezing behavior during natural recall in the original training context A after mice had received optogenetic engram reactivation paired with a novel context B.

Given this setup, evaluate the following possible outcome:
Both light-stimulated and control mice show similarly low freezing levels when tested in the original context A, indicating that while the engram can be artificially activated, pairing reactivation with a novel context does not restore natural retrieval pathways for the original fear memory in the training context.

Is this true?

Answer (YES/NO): NO